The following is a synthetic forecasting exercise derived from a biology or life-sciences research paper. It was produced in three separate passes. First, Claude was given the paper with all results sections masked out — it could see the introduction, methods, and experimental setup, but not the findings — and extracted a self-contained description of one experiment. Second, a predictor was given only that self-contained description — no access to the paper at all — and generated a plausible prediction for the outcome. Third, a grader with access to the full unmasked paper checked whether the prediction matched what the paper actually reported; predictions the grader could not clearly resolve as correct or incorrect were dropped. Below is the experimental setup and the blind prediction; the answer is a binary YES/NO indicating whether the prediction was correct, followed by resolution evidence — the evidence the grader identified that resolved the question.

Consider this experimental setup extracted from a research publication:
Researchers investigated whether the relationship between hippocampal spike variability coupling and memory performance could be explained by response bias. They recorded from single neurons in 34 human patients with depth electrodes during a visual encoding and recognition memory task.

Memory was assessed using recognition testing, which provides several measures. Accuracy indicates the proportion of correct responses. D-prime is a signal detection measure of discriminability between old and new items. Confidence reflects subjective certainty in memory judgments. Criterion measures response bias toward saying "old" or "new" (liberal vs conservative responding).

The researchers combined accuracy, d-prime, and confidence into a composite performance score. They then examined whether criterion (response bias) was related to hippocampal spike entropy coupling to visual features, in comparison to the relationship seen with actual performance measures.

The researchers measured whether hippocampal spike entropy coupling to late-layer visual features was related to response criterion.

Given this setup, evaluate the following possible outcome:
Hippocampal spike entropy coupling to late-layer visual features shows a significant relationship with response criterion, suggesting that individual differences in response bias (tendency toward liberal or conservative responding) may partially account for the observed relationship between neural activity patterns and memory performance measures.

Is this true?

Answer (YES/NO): NO